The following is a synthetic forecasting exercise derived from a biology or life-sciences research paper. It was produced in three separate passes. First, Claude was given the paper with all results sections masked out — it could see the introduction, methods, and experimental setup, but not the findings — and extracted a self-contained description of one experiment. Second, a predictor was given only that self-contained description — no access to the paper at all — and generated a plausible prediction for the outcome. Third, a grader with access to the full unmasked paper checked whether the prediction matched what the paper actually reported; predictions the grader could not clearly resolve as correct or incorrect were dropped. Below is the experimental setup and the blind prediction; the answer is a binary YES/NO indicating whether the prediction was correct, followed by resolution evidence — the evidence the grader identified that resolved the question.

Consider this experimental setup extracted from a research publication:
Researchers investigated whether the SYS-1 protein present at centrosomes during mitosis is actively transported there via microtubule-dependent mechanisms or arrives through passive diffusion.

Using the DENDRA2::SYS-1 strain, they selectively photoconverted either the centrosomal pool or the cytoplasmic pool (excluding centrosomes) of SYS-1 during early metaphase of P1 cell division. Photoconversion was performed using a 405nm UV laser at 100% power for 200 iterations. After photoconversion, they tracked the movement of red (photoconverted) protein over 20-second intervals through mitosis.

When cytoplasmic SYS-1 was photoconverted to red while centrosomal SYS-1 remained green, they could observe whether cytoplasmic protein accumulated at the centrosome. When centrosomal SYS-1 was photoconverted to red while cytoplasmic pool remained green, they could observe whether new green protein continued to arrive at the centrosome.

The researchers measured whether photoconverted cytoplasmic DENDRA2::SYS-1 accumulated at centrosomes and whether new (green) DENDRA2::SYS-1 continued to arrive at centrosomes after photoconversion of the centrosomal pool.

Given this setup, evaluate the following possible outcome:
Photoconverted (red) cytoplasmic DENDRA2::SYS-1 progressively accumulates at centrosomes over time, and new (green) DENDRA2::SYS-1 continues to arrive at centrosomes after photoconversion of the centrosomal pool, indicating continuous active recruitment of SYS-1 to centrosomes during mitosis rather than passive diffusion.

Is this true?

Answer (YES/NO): YES